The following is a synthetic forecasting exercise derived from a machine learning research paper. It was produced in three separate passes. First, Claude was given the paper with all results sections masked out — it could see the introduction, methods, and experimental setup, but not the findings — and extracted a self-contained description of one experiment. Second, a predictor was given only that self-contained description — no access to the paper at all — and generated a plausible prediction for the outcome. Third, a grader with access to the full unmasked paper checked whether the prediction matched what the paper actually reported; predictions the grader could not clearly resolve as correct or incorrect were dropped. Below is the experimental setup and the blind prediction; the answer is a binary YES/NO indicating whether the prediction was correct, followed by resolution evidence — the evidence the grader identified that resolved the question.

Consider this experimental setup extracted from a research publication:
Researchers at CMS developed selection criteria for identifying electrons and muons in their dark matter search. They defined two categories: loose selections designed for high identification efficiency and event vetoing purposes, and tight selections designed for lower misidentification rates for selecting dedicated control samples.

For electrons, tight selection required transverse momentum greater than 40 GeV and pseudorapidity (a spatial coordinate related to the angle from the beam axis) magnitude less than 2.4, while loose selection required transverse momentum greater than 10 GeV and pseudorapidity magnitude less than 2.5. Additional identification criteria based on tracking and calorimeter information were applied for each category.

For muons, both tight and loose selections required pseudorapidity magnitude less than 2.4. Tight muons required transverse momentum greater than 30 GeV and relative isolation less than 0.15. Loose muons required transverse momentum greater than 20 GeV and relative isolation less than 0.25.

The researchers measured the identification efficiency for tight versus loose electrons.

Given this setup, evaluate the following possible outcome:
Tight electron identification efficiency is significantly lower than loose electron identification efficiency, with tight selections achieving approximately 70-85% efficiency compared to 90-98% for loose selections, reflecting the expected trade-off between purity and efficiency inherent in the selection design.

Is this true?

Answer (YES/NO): YES